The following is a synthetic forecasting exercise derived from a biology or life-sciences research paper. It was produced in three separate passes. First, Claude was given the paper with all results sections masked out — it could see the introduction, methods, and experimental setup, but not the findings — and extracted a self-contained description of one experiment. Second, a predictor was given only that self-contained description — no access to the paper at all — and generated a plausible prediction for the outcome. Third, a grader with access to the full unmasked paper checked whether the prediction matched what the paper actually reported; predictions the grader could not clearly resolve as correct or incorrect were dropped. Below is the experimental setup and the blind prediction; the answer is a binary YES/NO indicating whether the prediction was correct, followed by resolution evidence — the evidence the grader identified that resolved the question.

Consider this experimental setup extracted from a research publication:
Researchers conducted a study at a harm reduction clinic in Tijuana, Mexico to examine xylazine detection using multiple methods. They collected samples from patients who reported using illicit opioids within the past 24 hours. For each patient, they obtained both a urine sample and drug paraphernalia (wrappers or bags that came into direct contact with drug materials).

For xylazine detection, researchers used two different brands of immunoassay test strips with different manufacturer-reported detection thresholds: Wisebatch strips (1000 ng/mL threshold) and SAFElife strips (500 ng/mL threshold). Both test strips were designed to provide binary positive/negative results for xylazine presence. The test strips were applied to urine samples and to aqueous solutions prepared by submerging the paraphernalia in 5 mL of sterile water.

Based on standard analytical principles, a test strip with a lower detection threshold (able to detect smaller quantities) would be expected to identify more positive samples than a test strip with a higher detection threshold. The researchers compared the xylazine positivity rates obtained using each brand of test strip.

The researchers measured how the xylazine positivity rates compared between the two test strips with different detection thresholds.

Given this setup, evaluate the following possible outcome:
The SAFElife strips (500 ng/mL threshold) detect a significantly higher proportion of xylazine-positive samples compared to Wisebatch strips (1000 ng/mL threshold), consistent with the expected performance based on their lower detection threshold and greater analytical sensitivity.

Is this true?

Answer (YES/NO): NO